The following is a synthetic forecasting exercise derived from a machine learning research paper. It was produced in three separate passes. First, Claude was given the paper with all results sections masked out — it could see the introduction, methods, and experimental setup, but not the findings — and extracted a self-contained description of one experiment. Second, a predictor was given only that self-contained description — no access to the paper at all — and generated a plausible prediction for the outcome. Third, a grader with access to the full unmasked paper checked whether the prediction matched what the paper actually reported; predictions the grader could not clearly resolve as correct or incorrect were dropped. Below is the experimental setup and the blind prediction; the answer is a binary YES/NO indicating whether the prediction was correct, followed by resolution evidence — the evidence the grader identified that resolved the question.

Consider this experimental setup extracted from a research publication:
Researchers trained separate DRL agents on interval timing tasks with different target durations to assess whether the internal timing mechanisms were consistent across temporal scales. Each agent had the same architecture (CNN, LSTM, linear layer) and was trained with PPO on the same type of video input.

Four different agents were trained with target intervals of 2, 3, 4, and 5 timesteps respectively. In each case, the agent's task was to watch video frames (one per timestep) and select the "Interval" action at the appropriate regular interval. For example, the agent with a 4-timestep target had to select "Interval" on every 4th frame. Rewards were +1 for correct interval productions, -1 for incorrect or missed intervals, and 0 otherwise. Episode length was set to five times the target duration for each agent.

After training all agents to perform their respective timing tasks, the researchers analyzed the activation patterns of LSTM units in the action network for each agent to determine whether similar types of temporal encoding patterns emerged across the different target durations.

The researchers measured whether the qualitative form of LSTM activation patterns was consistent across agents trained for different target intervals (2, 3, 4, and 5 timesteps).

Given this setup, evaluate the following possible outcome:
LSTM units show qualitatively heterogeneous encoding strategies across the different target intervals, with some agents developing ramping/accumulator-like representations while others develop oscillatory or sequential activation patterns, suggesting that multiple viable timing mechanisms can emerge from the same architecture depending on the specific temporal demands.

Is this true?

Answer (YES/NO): NO